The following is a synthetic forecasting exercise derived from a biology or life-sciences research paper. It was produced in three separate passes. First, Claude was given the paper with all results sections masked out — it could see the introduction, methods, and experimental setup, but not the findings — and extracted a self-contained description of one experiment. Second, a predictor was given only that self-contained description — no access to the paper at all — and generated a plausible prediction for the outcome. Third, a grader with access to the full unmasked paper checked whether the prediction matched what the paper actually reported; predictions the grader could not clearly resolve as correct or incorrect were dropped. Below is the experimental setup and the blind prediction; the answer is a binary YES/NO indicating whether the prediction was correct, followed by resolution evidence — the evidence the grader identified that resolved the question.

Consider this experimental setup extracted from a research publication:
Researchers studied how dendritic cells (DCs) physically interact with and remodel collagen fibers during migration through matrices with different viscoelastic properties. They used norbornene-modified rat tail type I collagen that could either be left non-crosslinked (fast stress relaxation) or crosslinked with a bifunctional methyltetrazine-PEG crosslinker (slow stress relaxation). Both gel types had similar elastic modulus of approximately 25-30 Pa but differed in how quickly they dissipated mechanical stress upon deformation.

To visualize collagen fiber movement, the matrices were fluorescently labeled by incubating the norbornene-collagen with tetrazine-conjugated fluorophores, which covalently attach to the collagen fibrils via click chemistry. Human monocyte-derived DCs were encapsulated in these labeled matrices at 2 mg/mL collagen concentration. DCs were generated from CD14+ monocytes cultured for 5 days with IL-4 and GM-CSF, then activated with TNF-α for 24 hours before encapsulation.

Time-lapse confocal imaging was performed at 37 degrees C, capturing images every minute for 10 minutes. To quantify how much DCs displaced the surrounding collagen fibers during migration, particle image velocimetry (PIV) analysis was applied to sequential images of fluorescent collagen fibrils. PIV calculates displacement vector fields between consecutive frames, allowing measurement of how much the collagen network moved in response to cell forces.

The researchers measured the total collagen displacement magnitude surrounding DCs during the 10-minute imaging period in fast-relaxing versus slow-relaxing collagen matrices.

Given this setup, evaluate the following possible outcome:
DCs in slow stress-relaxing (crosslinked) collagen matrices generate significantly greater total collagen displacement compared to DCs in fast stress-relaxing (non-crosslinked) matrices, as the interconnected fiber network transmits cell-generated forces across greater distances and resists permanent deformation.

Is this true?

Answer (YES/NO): NO